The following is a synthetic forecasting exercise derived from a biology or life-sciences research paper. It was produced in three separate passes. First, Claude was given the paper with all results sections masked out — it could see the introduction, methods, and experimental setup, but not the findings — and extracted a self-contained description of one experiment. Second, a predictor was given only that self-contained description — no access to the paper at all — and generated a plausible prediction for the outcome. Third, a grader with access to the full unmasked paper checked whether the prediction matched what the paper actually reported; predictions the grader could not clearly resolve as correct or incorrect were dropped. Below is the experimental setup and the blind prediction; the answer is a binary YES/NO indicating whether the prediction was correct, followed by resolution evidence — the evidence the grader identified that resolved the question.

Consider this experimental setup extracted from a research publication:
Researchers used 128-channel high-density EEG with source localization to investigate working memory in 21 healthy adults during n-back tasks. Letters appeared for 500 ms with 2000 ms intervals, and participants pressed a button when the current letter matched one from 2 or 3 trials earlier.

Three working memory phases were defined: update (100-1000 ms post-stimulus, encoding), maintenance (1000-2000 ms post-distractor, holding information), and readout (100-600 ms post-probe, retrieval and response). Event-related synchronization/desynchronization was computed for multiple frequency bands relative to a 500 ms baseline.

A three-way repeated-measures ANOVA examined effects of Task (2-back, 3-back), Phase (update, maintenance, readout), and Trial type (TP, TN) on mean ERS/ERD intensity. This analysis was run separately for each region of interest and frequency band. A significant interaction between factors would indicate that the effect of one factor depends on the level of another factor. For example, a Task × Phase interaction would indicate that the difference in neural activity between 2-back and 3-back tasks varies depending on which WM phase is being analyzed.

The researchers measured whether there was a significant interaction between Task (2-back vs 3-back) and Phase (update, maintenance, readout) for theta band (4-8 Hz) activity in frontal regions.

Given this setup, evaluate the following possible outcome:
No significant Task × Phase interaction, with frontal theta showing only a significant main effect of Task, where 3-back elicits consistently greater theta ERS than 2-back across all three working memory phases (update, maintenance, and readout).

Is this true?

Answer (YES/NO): NO